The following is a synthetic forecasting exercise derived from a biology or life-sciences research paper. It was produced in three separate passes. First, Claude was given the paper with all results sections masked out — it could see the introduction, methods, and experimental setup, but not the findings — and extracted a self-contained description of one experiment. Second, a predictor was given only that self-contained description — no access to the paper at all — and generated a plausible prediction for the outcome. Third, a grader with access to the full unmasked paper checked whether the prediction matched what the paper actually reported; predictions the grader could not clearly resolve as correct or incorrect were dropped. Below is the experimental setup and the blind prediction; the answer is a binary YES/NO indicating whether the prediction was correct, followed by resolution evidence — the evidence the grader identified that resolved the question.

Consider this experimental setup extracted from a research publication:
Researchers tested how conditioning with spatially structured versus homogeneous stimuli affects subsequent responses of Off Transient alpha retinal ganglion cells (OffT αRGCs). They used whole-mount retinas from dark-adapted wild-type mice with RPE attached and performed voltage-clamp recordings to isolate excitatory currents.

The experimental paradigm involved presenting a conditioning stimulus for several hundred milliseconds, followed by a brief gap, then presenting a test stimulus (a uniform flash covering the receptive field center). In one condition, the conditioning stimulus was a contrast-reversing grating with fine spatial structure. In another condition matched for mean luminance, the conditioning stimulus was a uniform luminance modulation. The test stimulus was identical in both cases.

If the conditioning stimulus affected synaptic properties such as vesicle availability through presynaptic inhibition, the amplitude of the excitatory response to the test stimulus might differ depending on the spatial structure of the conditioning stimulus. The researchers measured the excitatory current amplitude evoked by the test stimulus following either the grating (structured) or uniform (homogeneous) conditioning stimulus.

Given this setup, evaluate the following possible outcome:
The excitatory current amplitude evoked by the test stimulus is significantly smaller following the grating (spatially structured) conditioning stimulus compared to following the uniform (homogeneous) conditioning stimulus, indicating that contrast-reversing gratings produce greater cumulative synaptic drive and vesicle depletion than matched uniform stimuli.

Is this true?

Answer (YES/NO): NO